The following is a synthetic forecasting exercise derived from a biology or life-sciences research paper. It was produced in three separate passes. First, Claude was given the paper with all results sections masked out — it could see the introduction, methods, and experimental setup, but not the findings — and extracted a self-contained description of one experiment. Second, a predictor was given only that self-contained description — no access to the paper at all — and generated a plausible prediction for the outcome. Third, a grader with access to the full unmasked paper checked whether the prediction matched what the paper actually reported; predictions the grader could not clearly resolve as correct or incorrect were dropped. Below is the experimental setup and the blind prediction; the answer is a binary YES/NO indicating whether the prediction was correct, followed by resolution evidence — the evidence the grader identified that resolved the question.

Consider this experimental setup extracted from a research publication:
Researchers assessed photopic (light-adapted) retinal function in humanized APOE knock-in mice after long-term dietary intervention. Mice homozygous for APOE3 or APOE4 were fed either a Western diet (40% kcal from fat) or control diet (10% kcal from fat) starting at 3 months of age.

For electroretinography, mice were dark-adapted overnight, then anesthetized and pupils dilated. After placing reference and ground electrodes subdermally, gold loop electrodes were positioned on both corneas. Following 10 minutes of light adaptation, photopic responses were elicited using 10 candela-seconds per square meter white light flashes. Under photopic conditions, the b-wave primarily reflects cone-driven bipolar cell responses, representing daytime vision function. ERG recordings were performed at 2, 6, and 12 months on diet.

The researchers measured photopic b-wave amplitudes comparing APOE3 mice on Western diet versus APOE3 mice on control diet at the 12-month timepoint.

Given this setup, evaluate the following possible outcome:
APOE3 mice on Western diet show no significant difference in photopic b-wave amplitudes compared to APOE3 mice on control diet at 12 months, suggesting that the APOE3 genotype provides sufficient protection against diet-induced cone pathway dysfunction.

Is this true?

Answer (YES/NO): YES